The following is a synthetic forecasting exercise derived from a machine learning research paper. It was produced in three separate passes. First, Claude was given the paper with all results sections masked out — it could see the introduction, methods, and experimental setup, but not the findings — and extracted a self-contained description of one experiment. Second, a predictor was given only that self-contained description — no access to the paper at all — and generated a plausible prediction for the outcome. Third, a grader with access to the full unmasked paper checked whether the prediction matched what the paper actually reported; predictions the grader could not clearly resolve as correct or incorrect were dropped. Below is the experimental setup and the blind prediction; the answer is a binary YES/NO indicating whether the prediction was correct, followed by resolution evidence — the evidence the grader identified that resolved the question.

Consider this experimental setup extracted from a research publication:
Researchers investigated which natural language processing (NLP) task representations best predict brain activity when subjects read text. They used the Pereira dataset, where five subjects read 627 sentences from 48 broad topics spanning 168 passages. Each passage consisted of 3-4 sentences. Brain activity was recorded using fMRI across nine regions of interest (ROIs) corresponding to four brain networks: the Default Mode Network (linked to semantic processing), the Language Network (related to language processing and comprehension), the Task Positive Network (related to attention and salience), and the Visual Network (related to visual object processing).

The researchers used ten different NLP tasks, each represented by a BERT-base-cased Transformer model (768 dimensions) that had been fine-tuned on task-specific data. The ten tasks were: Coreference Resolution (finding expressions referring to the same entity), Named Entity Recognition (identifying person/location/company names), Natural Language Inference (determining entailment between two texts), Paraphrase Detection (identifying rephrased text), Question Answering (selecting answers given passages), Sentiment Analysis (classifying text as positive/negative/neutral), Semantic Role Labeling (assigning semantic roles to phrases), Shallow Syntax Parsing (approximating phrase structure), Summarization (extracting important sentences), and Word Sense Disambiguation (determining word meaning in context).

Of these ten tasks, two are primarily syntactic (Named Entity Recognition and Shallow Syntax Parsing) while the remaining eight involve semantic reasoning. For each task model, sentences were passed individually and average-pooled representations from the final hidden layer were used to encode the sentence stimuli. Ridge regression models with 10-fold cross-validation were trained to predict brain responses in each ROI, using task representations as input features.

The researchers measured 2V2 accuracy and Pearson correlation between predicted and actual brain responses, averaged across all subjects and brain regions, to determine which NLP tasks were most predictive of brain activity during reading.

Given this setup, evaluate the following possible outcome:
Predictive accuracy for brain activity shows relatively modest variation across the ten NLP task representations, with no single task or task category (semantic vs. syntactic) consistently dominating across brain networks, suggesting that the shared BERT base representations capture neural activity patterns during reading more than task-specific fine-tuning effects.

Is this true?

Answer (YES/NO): NO